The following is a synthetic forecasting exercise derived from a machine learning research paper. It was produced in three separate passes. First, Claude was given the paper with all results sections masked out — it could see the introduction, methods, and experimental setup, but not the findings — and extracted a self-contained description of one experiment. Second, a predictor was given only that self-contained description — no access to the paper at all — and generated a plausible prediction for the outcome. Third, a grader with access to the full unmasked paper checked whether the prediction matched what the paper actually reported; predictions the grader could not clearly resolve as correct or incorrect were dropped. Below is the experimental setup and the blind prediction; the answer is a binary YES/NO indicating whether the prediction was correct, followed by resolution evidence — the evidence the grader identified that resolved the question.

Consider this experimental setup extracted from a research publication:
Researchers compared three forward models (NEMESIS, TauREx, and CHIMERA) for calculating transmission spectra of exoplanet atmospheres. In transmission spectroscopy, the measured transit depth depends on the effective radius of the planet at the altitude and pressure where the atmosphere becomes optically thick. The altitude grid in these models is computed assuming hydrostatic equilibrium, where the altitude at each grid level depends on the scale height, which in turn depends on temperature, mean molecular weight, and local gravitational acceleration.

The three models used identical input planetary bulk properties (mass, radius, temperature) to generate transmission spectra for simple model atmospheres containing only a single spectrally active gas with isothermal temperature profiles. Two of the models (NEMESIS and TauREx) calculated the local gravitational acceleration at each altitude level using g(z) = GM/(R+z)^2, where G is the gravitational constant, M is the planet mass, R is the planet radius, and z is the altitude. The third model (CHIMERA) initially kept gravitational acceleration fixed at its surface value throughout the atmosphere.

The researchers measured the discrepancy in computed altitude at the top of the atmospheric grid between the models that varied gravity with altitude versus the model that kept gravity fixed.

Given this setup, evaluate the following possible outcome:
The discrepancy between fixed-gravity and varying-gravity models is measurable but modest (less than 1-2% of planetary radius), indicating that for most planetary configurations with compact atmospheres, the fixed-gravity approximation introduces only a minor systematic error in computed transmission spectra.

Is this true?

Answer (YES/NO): NO